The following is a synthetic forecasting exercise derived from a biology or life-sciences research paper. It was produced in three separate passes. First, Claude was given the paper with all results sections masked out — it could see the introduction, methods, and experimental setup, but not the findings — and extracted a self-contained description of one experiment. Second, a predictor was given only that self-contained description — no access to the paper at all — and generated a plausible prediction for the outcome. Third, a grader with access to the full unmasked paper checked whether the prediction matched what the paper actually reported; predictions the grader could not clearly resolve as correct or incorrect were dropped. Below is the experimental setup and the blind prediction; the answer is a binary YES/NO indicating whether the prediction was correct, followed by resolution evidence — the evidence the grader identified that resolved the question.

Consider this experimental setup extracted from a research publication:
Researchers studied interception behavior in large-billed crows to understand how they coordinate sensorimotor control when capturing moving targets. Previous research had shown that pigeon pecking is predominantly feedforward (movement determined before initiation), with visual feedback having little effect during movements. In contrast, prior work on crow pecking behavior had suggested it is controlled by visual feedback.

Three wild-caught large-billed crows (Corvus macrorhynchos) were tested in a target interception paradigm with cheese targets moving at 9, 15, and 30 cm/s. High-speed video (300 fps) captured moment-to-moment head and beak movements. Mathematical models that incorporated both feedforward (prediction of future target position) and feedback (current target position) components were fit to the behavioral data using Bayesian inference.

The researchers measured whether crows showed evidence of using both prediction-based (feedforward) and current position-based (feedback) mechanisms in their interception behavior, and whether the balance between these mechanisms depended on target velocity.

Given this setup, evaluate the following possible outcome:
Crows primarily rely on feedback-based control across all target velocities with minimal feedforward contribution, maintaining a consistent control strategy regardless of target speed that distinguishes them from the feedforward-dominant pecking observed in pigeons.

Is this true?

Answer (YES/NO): NO